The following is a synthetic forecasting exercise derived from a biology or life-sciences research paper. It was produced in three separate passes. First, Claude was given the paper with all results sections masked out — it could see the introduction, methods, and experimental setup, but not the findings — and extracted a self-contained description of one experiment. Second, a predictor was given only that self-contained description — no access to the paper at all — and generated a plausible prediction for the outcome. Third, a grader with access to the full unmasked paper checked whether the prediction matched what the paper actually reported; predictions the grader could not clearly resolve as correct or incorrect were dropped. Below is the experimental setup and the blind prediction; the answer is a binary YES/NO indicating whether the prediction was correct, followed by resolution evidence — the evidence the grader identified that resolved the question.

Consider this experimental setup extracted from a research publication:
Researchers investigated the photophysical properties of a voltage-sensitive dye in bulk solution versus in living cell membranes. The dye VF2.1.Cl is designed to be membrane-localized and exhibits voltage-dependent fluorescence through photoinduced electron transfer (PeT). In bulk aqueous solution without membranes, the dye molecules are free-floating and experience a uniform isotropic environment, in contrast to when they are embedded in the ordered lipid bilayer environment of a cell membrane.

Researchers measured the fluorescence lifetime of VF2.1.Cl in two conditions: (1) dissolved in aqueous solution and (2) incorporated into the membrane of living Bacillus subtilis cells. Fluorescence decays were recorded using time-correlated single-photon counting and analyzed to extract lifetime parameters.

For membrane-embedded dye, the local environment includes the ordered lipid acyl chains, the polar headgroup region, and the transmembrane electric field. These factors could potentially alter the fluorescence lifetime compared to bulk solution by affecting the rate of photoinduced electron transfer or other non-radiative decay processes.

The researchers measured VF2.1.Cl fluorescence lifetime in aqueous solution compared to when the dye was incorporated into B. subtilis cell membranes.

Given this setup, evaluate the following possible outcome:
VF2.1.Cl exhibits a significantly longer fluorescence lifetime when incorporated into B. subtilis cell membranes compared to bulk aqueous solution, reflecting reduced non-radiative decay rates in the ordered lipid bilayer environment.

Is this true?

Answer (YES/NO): NO